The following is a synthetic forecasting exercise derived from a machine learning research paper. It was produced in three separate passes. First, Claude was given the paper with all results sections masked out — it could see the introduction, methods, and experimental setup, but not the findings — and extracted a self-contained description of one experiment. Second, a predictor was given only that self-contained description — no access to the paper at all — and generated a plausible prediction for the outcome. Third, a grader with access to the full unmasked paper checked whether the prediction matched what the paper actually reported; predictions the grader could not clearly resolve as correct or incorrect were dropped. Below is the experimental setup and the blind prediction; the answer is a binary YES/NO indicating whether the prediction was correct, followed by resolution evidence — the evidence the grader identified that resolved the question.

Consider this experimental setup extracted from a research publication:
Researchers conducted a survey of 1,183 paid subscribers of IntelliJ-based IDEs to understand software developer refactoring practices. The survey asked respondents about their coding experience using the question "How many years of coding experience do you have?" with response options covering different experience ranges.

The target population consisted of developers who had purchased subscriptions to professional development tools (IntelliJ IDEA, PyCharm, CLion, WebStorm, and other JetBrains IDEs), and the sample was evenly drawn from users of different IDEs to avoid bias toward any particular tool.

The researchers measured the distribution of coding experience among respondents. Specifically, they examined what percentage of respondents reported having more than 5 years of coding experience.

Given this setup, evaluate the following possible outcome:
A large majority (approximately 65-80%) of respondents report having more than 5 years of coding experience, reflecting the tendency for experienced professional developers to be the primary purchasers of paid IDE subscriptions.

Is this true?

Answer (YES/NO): YES